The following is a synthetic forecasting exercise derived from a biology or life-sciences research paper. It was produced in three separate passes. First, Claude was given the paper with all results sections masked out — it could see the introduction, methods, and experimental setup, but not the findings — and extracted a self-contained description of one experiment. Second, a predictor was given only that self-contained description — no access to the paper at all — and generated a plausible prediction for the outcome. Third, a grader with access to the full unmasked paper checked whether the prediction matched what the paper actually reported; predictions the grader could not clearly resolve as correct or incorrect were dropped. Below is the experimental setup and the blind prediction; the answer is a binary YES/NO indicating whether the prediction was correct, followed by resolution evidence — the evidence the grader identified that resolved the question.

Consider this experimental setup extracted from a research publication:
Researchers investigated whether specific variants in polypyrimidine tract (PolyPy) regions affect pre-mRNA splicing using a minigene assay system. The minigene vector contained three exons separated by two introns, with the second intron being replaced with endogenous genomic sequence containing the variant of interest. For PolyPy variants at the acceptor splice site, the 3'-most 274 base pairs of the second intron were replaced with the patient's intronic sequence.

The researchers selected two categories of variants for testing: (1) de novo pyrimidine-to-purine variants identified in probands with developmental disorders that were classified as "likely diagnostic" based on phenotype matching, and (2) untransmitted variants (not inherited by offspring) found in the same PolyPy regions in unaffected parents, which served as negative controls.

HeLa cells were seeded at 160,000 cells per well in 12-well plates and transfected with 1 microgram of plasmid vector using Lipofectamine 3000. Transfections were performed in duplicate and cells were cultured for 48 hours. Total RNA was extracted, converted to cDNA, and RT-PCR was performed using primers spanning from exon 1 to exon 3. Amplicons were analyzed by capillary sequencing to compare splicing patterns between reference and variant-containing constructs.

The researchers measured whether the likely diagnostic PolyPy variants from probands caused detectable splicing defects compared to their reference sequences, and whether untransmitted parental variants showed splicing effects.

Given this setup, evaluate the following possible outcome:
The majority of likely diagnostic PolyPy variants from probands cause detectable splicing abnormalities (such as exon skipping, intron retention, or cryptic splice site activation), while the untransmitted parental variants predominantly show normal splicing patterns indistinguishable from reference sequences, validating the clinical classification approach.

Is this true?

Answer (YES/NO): YES